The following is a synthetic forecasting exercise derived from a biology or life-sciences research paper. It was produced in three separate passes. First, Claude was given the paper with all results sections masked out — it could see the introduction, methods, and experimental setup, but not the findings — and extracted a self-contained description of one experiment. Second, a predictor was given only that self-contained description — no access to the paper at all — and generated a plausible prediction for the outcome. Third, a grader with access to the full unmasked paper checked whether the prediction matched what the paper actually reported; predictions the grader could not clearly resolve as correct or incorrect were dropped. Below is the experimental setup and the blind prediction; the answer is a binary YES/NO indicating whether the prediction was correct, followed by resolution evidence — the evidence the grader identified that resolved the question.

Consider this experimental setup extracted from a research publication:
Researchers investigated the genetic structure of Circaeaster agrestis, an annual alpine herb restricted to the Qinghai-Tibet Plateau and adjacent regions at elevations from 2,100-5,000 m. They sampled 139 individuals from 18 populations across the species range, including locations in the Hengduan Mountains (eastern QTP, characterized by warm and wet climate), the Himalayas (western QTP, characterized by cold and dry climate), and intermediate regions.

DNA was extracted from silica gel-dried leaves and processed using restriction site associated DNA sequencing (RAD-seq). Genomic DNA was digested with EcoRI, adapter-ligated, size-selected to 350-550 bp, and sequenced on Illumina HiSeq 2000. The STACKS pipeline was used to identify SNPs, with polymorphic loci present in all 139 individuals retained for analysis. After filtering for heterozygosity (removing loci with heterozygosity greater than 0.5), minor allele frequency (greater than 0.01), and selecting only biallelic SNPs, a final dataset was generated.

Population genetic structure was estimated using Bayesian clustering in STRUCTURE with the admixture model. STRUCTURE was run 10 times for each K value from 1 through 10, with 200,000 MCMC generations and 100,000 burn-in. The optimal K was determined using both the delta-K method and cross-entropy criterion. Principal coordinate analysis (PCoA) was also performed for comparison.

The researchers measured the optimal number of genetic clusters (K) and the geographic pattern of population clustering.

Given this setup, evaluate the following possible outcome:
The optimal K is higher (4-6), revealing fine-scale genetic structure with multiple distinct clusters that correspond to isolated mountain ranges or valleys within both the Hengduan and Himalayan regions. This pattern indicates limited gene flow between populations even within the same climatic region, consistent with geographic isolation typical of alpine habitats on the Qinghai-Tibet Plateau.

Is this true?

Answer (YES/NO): YES